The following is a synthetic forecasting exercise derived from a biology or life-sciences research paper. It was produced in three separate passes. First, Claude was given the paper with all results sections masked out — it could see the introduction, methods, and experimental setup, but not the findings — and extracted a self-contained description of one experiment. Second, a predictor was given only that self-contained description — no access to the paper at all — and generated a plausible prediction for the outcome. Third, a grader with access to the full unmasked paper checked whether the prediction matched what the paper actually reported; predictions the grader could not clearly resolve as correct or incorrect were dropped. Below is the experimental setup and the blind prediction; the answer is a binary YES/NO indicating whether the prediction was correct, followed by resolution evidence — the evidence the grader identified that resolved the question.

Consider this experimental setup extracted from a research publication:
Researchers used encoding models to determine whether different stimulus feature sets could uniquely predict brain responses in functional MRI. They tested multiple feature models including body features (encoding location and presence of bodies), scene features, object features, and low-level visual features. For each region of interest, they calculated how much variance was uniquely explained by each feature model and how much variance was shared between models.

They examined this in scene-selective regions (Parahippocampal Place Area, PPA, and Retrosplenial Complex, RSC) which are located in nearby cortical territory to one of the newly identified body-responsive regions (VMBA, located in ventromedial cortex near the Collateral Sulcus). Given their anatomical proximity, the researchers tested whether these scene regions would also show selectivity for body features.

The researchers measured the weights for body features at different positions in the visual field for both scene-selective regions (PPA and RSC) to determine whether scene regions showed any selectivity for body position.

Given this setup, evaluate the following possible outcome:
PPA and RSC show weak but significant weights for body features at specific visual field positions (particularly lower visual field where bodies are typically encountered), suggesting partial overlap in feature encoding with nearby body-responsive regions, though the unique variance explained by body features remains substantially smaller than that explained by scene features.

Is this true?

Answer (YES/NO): NO